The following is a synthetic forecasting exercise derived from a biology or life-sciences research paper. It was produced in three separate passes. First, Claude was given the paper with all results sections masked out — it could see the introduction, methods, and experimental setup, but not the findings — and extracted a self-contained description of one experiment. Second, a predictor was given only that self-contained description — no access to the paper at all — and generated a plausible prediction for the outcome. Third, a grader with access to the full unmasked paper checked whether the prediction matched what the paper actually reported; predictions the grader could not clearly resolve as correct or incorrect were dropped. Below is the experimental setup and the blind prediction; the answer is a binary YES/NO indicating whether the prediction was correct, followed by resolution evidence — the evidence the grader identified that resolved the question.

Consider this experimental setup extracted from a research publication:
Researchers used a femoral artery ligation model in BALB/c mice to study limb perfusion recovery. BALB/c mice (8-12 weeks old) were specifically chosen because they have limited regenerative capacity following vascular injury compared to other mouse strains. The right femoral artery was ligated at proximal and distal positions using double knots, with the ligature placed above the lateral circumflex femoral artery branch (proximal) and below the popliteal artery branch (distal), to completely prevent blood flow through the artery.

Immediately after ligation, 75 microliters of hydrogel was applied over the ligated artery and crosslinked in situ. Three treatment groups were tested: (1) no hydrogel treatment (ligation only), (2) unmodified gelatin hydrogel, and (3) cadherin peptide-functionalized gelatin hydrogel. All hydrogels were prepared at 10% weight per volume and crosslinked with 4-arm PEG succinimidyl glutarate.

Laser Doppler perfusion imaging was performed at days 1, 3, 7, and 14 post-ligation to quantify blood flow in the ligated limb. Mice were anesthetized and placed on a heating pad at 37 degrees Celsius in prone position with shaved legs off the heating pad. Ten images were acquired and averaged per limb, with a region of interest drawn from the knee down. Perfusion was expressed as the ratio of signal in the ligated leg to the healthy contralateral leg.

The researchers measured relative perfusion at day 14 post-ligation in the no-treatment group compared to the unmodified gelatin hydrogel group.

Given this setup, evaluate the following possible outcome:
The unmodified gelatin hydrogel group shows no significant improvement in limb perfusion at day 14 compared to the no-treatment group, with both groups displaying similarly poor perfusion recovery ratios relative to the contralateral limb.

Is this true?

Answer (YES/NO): YES